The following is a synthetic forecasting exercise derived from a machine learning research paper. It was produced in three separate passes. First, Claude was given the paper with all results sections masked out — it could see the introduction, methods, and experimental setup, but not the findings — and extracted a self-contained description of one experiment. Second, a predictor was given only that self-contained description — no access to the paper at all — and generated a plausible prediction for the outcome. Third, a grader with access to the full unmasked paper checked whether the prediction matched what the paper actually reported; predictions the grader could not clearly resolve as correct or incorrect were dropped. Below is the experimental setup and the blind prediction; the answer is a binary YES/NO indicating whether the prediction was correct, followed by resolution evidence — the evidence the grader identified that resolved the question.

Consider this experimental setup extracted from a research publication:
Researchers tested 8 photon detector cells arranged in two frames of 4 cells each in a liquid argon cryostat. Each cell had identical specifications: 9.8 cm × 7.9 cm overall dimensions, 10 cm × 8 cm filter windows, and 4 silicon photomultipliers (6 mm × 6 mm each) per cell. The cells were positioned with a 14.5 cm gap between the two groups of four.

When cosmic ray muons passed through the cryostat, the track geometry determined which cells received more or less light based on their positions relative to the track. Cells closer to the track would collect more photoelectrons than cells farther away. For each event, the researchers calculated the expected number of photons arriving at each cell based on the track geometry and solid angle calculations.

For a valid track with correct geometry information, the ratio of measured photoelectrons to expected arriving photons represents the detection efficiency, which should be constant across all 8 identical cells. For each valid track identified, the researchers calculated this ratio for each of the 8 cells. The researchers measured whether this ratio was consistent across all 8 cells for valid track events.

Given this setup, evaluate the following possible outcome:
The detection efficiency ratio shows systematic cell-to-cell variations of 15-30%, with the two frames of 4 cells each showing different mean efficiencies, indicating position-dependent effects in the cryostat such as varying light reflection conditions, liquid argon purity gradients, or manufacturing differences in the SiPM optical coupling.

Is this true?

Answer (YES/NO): NO